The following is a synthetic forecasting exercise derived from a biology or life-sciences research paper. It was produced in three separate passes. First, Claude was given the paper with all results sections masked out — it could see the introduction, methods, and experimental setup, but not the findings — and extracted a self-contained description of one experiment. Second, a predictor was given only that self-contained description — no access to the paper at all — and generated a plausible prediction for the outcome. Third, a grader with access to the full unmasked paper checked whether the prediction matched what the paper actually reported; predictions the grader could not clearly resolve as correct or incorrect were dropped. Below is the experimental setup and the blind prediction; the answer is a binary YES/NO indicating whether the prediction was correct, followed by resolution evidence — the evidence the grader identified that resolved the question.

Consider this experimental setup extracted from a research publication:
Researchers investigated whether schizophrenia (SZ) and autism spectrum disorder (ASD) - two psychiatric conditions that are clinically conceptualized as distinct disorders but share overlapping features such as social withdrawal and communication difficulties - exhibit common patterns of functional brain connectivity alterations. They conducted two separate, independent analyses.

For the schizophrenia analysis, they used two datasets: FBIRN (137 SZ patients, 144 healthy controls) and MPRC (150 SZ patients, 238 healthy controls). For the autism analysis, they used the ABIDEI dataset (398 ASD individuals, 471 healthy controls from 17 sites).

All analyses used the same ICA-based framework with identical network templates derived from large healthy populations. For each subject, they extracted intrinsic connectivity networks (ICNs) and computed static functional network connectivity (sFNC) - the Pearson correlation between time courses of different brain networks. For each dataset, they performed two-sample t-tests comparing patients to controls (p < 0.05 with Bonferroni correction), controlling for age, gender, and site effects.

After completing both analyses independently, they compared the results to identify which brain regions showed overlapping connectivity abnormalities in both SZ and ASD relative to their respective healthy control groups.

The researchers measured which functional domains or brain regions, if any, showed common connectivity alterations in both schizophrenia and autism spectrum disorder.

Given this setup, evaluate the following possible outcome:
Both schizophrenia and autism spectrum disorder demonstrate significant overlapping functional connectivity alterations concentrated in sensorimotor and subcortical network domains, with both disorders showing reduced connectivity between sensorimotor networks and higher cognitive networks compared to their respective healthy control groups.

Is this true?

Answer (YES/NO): NO